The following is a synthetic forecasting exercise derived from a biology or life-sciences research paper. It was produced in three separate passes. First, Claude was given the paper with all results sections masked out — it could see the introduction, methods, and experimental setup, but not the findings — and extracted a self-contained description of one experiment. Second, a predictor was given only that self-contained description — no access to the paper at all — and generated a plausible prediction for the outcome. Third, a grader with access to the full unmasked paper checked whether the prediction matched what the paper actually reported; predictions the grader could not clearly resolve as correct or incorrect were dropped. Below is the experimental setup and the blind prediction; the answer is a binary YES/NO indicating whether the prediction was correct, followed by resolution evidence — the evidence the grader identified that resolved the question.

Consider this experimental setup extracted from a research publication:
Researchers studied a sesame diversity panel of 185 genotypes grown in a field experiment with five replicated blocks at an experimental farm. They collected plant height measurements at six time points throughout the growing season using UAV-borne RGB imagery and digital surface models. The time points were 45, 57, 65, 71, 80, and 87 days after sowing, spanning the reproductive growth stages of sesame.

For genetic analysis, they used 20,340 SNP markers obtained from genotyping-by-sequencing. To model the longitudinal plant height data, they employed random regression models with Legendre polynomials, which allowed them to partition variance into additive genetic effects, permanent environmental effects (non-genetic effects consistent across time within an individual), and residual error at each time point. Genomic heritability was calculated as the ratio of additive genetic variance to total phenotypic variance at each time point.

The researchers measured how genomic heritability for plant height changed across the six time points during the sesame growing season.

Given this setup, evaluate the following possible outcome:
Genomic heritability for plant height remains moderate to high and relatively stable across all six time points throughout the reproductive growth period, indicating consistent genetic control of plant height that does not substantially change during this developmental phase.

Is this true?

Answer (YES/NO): NO